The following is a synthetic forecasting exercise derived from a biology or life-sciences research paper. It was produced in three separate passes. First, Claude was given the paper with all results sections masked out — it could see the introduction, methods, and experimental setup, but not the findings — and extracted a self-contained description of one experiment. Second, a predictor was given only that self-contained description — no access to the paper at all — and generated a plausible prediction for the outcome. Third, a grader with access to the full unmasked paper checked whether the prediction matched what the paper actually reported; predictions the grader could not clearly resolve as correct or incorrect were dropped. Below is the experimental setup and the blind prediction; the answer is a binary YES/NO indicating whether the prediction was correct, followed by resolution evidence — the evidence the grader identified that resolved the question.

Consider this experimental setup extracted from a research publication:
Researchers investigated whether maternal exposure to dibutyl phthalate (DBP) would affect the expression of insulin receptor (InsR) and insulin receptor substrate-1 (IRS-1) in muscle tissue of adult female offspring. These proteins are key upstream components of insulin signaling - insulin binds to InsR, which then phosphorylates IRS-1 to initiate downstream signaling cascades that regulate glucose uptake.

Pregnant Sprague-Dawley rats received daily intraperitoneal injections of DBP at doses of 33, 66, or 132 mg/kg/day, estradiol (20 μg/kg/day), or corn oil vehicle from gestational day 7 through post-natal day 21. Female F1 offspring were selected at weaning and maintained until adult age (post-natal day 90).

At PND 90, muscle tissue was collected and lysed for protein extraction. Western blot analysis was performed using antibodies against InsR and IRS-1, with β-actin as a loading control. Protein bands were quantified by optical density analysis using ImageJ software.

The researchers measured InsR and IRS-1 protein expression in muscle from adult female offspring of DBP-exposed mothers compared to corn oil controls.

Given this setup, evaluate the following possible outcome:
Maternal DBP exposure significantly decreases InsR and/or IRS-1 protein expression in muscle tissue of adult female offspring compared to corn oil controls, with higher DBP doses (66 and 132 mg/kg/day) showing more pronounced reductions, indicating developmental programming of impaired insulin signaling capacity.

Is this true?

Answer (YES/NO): NO